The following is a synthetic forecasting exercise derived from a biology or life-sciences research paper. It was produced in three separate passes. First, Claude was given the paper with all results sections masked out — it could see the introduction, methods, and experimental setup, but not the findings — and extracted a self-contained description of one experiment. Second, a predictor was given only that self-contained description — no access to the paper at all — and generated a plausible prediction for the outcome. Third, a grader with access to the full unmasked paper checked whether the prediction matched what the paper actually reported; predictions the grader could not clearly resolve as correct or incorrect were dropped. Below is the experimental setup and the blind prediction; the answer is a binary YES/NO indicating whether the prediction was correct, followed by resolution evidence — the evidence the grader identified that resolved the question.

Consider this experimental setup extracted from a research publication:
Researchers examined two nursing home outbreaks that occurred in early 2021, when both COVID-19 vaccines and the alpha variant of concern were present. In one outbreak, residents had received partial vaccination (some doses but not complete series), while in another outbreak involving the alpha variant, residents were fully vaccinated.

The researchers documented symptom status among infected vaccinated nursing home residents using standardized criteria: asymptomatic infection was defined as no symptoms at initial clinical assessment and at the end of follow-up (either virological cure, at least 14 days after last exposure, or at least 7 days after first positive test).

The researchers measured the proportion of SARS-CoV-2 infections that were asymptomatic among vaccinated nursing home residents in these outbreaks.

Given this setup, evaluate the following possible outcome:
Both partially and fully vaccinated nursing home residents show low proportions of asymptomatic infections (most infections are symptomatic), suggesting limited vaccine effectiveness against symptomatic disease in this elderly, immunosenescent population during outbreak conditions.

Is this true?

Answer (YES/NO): NO